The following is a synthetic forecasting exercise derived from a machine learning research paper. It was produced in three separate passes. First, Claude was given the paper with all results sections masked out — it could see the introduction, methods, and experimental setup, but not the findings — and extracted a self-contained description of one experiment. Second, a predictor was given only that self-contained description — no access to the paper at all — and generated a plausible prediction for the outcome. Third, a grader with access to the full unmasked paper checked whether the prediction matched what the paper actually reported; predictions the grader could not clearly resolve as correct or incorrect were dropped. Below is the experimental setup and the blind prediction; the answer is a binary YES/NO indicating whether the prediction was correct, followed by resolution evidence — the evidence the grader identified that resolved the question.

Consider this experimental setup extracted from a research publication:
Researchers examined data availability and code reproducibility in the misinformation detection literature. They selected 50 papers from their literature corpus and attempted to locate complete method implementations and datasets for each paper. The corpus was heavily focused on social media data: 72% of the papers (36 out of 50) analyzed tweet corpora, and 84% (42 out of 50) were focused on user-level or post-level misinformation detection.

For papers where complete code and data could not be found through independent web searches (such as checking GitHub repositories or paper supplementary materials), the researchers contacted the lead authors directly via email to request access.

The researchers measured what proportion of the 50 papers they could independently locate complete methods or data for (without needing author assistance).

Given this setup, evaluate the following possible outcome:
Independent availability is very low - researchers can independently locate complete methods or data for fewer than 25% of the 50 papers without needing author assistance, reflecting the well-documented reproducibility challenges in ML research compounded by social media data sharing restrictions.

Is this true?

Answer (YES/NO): NO